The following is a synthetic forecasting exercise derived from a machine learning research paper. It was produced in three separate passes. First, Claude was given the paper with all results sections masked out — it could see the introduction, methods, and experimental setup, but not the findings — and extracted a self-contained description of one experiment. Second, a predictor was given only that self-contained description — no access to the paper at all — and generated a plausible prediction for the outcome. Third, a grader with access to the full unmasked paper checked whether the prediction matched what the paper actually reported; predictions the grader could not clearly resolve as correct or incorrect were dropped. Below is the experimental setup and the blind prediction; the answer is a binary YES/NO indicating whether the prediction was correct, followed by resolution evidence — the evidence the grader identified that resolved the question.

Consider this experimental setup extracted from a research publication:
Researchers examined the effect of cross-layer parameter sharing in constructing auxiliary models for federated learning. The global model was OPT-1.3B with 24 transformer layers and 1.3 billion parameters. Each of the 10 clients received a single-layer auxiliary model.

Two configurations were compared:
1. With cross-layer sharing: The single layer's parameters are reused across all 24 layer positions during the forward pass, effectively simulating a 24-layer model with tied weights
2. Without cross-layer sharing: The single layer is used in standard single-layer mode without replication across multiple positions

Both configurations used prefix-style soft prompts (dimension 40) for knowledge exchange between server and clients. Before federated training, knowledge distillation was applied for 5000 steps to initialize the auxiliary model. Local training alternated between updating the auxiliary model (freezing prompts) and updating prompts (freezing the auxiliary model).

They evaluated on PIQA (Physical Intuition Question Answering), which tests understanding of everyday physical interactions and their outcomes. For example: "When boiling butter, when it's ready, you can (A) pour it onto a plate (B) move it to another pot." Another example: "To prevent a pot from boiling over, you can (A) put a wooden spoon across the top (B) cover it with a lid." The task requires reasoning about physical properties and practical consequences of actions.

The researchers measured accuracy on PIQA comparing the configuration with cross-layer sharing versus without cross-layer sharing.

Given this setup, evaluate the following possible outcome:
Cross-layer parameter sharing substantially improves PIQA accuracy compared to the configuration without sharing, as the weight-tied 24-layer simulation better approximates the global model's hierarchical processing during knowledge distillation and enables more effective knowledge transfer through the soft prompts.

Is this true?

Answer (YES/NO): YES